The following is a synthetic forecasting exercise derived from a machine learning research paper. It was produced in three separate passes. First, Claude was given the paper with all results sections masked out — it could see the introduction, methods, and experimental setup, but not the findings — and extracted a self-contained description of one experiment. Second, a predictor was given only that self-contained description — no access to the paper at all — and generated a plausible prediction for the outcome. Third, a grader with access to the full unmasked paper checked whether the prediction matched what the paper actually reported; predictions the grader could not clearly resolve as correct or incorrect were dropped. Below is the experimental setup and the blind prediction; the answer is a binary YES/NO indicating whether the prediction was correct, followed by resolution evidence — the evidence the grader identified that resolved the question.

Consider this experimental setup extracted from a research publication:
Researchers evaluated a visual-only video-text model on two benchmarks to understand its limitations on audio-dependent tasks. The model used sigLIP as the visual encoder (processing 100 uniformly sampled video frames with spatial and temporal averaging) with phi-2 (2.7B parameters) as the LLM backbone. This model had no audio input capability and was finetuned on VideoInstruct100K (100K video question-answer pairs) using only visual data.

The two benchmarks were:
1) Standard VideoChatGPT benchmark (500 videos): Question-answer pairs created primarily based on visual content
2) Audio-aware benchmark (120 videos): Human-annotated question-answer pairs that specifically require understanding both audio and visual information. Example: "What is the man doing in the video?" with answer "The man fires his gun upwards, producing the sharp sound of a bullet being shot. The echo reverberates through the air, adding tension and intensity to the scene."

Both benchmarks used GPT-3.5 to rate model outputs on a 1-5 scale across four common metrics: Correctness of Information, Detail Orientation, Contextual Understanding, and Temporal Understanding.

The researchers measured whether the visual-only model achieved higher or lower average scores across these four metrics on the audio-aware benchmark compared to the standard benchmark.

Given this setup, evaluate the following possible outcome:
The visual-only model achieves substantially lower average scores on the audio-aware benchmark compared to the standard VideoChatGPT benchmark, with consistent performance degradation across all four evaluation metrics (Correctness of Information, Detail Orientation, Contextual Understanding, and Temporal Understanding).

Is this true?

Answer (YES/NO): NO